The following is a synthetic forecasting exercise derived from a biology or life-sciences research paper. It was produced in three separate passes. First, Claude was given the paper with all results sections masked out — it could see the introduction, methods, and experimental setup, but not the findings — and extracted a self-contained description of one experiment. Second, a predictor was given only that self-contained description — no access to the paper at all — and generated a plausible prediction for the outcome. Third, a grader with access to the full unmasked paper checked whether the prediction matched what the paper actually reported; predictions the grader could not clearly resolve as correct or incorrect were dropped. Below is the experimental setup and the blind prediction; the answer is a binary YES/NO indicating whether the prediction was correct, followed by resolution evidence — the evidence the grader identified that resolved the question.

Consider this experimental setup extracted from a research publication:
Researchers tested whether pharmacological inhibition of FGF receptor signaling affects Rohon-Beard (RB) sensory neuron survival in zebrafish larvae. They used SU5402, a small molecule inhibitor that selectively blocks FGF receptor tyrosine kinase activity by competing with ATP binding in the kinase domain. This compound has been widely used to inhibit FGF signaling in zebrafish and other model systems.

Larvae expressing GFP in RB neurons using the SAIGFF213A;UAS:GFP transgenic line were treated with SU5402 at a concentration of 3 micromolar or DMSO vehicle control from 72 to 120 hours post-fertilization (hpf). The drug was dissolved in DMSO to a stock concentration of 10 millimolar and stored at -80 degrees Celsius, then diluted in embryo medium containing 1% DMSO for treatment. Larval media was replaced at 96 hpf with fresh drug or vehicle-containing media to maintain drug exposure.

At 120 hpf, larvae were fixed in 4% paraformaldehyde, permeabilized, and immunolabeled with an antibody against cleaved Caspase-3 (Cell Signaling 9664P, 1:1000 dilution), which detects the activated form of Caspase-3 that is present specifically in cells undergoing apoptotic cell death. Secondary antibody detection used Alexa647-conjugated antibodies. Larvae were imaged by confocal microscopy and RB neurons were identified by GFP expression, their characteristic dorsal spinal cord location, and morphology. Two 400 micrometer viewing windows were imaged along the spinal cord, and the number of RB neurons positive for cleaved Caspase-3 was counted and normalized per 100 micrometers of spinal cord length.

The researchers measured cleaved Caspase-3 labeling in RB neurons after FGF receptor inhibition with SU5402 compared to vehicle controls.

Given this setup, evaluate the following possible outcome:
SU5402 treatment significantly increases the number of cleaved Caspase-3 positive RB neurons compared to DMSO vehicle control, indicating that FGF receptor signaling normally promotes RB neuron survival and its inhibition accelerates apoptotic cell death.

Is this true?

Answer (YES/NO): YES